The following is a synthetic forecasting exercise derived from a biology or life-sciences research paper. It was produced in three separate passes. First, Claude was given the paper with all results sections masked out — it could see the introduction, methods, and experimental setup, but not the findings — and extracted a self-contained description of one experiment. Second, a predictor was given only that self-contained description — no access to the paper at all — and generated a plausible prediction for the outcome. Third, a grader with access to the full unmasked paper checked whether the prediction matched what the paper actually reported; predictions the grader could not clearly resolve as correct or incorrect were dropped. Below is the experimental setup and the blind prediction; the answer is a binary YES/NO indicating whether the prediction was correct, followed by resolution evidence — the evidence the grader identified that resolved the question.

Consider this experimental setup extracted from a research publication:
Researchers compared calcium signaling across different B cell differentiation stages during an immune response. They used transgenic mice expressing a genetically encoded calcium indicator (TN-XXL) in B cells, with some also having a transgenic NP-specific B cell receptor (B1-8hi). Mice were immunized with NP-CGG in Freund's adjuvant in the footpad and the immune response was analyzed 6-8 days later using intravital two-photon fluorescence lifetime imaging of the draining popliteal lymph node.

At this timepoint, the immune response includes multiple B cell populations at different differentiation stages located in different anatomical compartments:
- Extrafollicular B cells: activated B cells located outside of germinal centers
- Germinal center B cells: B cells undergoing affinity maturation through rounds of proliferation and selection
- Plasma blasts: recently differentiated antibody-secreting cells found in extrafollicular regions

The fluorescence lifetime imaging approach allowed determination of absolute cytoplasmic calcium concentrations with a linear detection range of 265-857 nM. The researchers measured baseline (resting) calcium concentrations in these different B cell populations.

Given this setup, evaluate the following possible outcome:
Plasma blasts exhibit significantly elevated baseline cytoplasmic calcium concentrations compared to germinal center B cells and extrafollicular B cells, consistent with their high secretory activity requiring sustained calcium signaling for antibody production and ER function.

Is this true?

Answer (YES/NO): NO